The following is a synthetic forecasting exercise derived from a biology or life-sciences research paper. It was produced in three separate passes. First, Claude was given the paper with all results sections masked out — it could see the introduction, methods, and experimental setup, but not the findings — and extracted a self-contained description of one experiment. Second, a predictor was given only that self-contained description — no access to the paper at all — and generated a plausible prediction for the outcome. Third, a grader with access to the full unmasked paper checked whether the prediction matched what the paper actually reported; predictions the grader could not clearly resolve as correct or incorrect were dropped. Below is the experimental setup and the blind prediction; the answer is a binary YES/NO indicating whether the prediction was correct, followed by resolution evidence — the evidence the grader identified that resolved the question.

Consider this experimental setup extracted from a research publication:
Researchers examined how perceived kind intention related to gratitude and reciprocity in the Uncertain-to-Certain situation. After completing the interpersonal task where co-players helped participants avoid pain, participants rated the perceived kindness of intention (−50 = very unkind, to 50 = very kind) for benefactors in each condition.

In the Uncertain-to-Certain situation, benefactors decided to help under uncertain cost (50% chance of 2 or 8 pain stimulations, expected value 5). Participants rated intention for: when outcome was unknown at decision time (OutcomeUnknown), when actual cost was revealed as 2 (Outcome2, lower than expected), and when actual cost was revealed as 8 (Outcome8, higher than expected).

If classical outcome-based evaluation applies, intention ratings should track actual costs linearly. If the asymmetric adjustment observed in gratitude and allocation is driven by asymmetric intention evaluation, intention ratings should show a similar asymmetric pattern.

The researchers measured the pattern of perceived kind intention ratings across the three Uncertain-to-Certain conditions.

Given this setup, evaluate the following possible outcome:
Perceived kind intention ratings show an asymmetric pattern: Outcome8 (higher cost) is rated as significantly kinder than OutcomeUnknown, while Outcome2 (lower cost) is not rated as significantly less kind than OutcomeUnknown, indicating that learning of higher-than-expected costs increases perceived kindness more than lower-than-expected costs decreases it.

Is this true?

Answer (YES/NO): NO